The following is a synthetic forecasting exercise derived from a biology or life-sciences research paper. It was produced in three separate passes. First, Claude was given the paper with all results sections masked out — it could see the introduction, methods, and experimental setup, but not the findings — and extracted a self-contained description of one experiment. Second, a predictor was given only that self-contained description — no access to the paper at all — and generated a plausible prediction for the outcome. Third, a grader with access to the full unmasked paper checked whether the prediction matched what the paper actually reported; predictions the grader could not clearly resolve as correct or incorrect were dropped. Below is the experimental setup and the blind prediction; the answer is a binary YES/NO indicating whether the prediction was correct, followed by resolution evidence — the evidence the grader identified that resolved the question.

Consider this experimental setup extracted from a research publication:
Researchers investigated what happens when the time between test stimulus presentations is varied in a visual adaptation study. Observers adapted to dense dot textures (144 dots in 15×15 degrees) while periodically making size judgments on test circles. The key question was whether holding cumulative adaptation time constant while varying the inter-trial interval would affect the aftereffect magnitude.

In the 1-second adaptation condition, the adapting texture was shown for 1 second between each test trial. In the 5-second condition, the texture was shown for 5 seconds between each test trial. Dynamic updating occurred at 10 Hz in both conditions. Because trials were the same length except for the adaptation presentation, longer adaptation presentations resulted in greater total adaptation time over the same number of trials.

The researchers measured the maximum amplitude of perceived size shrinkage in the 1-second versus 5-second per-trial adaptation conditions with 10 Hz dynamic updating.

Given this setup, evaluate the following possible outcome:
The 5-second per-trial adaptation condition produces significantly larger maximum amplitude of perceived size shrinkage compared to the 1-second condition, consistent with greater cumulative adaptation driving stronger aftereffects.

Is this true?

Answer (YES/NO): YES